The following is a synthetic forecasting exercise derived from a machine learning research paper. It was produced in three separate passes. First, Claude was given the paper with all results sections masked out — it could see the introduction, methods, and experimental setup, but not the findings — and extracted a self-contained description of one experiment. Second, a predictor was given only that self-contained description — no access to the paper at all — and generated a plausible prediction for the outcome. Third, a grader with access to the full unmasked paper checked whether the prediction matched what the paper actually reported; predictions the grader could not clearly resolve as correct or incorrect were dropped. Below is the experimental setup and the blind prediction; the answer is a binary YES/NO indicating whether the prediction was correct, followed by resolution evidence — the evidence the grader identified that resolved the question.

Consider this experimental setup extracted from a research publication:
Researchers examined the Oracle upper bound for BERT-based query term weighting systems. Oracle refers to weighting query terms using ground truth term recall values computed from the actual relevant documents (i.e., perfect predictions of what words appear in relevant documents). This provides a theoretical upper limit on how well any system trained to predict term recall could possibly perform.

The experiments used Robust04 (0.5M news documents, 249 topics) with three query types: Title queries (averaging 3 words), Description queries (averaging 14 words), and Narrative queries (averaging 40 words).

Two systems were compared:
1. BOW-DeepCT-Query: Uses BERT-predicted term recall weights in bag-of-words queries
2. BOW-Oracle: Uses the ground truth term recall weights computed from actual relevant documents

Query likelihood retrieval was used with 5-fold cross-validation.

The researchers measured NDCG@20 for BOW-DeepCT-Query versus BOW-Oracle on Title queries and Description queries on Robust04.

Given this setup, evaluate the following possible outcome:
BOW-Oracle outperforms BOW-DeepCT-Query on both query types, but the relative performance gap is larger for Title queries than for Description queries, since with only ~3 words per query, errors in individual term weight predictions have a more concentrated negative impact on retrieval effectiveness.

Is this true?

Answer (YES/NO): NO